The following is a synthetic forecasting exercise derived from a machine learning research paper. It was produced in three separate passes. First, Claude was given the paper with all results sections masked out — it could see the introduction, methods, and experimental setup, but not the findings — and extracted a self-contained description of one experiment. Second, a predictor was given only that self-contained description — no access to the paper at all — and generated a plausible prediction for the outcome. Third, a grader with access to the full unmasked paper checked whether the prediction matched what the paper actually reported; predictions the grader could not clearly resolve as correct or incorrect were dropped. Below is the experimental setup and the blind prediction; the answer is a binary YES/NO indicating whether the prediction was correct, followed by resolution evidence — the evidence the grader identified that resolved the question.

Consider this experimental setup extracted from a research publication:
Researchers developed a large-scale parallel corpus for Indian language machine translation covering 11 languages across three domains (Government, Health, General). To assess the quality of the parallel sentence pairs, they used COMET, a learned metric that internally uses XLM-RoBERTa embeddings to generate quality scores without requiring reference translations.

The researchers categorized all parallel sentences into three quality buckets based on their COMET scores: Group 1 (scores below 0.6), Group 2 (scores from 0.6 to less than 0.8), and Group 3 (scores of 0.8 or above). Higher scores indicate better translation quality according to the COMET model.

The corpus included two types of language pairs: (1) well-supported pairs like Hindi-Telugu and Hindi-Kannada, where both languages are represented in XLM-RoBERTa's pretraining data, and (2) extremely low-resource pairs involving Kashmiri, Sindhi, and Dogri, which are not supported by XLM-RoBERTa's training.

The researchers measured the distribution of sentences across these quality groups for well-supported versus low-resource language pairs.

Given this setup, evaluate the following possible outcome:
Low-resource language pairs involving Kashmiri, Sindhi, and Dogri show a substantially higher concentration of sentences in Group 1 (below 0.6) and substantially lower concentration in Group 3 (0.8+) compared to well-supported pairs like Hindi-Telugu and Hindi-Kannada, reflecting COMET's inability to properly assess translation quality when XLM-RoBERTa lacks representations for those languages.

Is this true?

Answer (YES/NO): YES